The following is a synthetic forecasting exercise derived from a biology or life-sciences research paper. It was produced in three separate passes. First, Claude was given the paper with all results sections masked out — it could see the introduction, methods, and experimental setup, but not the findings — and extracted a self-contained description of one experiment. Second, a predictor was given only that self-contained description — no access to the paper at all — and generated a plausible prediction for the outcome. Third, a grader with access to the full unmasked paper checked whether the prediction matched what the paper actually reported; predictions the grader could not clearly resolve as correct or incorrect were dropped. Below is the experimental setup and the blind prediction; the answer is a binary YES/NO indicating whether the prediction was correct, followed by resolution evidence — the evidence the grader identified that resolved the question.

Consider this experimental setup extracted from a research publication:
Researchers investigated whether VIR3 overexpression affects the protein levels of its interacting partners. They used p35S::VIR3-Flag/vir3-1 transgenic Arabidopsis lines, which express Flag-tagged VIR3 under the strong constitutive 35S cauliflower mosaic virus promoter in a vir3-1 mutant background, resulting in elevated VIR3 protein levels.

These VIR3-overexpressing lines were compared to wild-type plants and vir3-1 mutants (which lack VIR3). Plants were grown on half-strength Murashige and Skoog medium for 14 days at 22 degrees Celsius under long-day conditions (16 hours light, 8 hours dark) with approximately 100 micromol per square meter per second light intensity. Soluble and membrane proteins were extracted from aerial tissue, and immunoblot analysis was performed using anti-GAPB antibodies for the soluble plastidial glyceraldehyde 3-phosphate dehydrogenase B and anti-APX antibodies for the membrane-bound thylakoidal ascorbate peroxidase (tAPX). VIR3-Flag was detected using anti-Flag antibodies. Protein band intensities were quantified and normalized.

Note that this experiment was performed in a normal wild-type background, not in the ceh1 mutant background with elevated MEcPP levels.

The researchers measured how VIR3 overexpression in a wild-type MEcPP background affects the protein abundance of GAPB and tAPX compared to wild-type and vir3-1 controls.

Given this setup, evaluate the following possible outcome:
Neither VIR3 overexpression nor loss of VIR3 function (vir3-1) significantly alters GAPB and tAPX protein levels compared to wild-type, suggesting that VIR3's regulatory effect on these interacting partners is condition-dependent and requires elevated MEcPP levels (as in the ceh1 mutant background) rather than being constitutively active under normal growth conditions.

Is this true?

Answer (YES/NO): YES